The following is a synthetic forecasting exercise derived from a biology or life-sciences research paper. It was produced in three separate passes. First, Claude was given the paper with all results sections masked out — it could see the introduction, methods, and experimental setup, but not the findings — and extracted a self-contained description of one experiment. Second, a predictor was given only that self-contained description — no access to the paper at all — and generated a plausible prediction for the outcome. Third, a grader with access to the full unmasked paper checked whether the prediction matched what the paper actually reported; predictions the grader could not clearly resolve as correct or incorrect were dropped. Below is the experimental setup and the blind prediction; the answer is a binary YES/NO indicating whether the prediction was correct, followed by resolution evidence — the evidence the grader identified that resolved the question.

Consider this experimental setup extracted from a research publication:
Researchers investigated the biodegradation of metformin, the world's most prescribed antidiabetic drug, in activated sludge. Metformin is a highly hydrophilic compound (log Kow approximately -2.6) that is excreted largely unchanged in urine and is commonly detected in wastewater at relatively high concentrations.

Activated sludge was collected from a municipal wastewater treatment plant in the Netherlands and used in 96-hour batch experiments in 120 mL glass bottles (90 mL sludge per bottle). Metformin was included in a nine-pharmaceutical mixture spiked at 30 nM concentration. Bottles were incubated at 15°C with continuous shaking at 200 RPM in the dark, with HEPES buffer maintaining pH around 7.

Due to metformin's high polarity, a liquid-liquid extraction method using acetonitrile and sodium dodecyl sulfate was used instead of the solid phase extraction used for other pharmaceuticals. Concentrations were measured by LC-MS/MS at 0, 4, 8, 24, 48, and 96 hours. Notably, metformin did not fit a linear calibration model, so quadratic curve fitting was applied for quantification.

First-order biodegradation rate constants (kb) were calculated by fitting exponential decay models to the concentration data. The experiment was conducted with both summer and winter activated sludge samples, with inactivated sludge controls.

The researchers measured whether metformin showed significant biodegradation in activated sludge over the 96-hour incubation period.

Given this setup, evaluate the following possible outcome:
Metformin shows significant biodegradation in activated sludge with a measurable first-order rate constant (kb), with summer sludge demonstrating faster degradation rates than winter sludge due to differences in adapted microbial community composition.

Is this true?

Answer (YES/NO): NO